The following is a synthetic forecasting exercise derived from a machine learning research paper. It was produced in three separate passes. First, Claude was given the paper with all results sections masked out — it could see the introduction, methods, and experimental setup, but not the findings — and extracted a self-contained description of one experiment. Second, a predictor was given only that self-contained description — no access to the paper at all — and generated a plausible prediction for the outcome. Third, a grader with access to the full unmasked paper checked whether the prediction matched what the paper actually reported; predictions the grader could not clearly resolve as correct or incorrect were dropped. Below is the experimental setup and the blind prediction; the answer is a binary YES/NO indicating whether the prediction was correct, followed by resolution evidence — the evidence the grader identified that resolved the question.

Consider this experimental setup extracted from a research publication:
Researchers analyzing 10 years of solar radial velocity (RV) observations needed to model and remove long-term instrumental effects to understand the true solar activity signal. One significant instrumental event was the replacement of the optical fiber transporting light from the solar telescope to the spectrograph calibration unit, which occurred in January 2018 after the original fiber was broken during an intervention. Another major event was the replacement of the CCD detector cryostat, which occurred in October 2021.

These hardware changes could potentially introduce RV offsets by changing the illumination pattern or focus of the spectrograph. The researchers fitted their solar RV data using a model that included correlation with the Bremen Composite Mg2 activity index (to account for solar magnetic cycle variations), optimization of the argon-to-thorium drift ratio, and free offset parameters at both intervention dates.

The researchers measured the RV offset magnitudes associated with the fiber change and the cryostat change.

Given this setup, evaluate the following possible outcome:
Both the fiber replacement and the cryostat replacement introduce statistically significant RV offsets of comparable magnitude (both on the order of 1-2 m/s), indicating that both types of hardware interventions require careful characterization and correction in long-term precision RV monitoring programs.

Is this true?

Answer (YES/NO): YES